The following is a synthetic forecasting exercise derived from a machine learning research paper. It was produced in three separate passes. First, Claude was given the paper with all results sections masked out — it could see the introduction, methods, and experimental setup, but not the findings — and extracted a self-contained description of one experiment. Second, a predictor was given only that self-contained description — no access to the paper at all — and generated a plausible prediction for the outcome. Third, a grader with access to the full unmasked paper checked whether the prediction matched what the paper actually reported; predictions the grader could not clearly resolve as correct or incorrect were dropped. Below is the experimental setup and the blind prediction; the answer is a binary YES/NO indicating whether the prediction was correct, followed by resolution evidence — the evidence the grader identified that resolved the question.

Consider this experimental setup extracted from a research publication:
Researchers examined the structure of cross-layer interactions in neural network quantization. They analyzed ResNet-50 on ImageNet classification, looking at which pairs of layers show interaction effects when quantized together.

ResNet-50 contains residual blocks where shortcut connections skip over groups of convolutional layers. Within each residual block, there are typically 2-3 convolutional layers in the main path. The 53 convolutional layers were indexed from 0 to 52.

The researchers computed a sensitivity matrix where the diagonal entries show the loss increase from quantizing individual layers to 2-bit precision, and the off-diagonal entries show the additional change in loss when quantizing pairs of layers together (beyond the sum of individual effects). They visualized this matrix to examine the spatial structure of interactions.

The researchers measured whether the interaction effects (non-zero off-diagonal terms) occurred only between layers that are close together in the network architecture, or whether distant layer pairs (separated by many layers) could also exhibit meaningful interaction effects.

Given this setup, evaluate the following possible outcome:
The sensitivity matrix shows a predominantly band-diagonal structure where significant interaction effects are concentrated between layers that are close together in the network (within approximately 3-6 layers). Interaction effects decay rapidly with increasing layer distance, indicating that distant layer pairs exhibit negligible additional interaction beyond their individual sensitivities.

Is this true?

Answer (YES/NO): NO